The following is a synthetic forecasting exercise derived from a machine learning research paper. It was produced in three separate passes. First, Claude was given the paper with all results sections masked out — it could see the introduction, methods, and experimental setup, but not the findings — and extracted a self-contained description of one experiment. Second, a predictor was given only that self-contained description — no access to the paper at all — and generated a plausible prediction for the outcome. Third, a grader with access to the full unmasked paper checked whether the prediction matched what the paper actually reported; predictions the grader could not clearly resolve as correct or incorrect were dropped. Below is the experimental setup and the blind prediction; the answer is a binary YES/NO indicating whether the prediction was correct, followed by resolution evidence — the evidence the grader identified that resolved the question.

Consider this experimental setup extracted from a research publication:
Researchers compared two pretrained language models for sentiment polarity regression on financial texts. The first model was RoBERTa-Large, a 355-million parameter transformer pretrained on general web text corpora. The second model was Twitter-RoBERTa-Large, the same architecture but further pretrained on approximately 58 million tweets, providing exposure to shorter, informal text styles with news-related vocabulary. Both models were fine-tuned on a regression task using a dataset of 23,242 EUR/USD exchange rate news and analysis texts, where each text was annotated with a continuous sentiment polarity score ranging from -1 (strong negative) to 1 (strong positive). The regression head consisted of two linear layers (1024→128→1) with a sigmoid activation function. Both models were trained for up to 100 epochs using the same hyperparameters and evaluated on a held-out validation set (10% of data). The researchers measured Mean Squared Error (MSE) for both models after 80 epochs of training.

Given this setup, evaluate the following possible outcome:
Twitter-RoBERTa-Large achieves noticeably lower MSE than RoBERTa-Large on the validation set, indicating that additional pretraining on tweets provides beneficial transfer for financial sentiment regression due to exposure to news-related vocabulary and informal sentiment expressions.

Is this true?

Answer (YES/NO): NO